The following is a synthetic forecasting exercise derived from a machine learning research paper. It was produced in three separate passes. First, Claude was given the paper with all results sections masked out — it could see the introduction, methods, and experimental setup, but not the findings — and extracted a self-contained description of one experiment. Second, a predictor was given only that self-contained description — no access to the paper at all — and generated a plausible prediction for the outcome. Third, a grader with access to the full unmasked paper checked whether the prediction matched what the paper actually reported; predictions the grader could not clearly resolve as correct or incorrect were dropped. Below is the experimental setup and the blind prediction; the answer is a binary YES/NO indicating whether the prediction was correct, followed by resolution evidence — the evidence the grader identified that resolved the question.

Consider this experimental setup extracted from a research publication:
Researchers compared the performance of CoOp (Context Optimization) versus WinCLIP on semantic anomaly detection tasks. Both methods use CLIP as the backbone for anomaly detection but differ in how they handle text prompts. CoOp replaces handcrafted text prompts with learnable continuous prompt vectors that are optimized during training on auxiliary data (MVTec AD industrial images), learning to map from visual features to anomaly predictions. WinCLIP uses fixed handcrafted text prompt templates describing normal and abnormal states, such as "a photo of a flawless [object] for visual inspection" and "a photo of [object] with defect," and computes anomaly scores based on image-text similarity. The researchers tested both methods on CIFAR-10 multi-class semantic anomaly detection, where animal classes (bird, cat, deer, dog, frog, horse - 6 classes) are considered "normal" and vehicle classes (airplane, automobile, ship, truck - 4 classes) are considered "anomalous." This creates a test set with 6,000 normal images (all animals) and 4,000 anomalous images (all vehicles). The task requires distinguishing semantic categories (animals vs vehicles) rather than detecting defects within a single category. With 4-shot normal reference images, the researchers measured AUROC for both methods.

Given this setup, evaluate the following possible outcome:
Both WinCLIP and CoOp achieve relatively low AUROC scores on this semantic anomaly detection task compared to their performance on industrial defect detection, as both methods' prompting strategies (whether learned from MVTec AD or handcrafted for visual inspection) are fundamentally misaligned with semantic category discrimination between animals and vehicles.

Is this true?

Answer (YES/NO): NO